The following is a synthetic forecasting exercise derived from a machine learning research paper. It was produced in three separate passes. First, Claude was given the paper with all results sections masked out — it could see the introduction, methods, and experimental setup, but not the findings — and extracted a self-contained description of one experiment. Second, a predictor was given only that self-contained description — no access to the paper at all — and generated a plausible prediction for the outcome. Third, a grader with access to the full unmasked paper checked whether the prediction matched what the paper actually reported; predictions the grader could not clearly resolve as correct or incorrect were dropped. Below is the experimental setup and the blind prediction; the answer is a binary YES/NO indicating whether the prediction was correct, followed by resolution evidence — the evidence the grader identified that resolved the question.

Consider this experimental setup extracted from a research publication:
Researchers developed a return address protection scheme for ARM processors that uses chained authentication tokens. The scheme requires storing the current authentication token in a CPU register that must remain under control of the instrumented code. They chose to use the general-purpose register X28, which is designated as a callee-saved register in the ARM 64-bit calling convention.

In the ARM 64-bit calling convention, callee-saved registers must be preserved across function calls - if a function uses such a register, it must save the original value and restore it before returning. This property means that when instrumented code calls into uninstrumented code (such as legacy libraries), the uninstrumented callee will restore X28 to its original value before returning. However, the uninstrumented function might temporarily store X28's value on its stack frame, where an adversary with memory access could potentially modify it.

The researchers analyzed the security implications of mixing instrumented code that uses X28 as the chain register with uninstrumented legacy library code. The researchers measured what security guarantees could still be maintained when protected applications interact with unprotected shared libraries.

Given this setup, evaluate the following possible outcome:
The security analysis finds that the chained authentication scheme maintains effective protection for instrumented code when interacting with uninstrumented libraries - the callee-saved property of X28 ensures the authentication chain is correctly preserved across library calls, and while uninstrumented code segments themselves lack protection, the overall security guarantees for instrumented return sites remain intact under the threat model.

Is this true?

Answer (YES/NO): NO